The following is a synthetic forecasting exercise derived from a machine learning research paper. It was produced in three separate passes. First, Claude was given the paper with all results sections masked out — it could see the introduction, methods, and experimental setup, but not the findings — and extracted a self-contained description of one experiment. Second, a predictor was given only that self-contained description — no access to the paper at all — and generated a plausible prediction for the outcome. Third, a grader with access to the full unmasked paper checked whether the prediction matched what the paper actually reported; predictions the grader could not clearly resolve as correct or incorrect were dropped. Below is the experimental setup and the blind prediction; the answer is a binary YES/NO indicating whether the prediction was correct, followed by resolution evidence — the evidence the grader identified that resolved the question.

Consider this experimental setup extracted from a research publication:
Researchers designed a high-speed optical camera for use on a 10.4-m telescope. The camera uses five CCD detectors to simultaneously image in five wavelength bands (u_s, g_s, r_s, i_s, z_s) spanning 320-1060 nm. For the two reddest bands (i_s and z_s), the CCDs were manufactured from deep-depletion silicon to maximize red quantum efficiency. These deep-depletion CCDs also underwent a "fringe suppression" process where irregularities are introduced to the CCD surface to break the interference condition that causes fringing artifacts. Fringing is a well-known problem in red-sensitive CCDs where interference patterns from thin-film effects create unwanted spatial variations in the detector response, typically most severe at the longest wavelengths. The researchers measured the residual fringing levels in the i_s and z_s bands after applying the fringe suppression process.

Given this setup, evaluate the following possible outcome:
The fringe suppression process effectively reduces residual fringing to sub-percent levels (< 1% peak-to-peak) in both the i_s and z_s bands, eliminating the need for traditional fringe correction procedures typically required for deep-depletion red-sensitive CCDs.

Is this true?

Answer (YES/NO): NO